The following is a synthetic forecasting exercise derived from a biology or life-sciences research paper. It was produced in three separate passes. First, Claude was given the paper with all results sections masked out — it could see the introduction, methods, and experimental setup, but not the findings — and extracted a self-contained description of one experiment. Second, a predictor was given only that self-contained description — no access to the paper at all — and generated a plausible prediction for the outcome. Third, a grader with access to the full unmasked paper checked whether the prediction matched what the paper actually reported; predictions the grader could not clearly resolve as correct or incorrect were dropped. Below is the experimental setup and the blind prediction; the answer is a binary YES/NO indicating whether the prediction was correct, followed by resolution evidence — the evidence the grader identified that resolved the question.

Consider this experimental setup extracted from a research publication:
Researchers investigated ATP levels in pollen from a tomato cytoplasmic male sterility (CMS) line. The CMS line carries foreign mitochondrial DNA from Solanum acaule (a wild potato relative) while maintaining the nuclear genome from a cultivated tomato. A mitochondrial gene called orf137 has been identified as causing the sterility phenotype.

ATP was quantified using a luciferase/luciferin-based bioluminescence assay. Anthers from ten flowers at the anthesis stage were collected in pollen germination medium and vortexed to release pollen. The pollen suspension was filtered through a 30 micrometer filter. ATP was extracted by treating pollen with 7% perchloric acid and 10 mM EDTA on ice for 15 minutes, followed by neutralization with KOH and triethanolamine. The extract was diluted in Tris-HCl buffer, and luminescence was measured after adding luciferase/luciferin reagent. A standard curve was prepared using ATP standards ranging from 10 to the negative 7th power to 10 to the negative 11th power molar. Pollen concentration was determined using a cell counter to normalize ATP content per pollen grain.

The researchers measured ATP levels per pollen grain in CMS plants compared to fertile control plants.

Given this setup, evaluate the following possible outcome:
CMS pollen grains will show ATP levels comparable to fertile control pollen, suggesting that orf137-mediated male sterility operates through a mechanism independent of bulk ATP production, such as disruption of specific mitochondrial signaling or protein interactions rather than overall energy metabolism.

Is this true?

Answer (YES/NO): YES